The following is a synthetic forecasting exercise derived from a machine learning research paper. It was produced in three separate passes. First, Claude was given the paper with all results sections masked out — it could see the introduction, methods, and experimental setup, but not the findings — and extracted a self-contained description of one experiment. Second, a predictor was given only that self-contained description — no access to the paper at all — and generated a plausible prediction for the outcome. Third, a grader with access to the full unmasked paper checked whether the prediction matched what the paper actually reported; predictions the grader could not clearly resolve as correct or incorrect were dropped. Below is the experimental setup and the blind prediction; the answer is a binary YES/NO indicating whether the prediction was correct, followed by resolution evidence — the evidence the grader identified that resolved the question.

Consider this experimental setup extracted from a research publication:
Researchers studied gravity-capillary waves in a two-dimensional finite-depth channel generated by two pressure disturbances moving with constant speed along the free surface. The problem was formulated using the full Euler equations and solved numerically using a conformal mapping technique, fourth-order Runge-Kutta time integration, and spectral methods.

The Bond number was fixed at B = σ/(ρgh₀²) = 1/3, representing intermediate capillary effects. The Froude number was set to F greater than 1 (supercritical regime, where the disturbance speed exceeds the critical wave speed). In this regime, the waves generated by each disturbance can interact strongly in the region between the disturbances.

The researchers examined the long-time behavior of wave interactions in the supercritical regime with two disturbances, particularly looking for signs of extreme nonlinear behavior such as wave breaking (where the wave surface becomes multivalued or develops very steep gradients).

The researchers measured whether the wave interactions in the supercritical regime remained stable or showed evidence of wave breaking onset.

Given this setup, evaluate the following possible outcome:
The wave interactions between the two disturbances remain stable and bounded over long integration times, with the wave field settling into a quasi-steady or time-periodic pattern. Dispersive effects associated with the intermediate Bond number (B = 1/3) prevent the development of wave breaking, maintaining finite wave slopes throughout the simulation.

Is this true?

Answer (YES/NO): NO